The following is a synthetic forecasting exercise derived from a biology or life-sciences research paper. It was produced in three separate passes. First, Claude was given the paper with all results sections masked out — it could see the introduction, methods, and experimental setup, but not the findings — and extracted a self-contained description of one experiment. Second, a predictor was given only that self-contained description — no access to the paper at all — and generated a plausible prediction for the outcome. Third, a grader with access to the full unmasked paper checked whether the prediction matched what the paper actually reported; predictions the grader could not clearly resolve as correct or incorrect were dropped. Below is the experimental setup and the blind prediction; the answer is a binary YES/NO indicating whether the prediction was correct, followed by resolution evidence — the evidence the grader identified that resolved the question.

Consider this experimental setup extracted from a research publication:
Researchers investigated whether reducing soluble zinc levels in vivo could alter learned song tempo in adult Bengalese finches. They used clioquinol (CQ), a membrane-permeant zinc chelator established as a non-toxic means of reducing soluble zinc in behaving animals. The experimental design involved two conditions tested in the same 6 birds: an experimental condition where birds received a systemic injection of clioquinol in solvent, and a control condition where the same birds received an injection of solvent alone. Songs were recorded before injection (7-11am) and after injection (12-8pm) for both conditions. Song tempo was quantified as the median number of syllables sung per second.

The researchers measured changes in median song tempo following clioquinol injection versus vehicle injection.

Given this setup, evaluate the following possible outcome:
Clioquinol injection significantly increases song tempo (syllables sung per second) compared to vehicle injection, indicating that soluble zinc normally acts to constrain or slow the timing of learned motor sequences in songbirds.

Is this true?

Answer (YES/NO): YES